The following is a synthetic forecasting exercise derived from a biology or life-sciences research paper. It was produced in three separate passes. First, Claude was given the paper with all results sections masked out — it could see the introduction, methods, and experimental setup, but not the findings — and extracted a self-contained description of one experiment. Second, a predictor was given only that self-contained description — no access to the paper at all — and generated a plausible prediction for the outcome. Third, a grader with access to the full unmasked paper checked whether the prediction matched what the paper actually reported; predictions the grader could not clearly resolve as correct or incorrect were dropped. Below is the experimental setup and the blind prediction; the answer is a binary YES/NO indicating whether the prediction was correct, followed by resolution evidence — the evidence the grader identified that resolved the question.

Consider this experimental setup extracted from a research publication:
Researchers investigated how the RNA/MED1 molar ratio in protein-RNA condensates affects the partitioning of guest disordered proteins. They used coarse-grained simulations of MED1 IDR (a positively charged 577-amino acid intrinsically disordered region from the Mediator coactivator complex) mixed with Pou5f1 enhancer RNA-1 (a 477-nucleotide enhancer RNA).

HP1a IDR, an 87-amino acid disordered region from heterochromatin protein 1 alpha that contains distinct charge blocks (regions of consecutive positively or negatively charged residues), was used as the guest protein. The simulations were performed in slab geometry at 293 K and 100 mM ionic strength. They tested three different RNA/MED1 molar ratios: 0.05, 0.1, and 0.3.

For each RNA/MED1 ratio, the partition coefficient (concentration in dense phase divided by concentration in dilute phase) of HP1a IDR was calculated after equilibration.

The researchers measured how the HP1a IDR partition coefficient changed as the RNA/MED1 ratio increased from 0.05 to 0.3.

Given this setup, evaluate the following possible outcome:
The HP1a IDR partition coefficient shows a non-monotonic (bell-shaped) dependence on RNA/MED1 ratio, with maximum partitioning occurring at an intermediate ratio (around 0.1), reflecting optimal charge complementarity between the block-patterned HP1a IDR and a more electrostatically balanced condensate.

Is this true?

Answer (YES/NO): NO